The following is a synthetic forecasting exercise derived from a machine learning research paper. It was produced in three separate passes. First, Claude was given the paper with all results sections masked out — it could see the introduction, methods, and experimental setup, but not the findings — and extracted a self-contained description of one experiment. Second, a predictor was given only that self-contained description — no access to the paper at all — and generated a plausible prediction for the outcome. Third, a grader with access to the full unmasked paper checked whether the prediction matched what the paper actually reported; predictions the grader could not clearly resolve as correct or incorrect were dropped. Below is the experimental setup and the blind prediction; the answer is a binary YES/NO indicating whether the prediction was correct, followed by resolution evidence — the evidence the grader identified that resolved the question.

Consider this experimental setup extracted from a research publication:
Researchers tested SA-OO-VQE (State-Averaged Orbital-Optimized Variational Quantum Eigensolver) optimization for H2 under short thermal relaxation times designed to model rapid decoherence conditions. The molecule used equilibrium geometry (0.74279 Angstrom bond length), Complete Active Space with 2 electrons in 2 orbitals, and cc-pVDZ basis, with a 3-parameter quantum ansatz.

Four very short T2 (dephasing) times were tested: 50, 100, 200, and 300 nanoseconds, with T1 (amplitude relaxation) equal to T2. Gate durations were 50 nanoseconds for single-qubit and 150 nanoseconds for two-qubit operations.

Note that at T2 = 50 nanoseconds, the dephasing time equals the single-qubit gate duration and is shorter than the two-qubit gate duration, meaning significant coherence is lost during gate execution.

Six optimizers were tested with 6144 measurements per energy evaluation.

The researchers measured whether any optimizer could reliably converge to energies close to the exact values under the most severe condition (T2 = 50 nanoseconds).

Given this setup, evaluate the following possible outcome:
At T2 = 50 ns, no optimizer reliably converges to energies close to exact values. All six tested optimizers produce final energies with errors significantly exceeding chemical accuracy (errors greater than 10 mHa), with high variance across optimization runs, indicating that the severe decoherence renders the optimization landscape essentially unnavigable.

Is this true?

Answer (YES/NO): NO